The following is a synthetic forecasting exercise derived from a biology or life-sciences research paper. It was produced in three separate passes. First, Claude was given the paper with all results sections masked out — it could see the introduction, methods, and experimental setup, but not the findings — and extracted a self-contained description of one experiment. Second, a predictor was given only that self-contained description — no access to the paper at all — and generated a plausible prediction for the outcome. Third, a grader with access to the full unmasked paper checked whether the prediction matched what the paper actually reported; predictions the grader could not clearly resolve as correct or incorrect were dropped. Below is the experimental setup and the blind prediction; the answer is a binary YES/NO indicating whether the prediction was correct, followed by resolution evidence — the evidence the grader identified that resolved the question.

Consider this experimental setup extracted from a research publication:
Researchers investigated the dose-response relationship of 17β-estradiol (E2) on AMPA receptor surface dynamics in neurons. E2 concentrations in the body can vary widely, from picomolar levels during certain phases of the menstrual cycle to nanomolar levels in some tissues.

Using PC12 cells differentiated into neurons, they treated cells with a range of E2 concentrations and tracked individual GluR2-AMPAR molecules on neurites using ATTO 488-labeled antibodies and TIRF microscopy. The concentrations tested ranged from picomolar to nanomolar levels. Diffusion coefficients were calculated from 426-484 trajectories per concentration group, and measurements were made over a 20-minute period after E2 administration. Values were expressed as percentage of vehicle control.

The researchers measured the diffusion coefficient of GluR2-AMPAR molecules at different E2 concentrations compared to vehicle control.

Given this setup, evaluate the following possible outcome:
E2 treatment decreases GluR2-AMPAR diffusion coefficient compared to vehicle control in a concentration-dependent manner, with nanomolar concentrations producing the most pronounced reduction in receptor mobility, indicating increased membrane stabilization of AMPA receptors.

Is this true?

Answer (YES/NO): NO